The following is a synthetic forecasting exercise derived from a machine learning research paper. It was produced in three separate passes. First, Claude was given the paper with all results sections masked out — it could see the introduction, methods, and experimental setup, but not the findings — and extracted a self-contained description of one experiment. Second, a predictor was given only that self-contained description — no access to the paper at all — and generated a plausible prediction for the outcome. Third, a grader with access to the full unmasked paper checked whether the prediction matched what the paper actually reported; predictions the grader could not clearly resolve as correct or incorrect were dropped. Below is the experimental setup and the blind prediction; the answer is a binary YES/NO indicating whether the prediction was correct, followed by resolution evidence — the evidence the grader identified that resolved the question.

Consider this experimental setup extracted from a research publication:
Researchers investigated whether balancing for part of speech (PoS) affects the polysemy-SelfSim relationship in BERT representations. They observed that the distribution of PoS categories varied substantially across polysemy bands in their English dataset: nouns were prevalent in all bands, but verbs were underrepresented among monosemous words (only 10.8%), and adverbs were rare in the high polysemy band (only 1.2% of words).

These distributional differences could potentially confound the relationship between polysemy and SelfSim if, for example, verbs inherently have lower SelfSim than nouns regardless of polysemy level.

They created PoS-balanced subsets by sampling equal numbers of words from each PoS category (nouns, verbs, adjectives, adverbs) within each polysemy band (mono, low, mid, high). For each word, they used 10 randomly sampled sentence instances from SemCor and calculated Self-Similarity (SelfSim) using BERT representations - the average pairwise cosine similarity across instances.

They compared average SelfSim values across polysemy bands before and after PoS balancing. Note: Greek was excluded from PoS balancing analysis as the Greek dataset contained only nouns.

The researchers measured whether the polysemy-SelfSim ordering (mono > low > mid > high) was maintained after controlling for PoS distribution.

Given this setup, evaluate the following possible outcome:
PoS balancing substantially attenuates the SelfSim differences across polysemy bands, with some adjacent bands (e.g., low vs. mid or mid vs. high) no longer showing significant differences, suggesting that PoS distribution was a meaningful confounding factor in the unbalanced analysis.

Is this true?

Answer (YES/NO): NO